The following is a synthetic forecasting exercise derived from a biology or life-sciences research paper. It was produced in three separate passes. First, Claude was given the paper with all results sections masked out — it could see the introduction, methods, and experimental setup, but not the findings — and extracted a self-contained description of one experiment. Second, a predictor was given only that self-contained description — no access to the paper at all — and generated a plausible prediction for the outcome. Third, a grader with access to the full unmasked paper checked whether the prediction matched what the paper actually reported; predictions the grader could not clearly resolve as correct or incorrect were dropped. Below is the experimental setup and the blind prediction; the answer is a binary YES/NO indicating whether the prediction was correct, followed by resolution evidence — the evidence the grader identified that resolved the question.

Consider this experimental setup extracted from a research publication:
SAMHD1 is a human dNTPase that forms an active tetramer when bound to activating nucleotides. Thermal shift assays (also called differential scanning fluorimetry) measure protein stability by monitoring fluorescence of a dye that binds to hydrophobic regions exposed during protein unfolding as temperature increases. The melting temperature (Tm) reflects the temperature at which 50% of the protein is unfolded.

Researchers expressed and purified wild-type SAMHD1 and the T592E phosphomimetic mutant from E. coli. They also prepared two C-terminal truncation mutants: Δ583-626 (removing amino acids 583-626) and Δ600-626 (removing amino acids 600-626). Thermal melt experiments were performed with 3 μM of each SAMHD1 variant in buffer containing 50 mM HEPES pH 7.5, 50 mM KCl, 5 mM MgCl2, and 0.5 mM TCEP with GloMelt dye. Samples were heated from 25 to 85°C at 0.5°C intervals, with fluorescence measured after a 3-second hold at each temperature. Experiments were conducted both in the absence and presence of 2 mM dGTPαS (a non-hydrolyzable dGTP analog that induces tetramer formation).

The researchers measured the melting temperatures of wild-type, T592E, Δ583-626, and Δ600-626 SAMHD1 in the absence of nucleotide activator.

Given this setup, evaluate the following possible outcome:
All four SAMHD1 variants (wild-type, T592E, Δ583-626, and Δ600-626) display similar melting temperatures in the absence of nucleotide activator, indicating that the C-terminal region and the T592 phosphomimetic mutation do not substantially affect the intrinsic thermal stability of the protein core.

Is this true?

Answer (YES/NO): YES